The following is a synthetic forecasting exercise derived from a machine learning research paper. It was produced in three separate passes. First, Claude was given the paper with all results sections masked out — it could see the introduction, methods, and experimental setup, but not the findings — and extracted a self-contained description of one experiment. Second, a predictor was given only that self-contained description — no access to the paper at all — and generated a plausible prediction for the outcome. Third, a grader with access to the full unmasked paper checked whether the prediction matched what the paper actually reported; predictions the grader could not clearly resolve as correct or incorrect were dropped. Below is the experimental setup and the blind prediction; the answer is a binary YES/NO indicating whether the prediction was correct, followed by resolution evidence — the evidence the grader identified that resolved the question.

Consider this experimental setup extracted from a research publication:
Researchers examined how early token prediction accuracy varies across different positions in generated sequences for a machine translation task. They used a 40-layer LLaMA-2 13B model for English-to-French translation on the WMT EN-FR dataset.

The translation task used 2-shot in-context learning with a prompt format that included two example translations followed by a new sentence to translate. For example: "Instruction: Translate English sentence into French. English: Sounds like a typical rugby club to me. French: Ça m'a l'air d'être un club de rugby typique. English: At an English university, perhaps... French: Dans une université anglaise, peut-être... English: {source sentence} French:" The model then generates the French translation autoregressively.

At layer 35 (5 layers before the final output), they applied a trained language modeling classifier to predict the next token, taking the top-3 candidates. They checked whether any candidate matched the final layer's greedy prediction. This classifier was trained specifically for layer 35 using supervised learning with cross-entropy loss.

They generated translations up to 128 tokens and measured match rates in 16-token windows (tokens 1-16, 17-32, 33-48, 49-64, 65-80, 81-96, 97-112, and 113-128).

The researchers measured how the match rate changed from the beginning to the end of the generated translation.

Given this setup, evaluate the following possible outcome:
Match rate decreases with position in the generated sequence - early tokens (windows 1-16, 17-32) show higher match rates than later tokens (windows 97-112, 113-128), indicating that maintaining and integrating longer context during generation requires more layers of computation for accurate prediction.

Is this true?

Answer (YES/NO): NO